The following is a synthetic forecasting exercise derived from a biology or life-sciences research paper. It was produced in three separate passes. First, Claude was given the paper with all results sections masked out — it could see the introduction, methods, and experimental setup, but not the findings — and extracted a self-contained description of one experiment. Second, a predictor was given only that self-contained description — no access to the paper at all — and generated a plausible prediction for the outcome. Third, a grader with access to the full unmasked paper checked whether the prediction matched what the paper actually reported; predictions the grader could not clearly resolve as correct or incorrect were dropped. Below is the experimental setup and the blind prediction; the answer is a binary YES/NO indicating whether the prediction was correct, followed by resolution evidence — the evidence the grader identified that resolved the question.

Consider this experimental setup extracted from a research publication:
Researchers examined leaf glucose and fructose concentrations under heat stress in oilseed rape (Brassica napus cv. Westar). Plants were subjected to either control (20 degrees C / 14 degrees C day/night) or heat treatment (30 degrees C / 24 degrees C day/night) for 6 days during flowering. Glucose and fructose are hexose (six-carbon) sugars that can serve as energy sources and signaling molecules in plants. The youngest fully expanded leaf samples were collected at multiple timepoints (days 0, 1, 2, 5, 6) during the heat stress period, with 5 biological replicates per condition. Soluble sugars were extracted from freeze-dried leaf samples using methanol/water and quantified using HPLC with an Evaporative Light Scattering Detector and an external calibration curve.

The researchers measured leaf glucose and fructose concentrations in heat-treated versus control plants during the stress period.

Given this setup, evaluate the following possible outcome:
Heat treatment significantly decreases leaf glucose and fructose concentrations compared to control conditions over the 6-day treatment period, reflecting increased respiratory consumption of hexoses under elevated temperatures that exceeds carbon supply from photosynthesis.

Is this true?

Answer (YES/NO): NO